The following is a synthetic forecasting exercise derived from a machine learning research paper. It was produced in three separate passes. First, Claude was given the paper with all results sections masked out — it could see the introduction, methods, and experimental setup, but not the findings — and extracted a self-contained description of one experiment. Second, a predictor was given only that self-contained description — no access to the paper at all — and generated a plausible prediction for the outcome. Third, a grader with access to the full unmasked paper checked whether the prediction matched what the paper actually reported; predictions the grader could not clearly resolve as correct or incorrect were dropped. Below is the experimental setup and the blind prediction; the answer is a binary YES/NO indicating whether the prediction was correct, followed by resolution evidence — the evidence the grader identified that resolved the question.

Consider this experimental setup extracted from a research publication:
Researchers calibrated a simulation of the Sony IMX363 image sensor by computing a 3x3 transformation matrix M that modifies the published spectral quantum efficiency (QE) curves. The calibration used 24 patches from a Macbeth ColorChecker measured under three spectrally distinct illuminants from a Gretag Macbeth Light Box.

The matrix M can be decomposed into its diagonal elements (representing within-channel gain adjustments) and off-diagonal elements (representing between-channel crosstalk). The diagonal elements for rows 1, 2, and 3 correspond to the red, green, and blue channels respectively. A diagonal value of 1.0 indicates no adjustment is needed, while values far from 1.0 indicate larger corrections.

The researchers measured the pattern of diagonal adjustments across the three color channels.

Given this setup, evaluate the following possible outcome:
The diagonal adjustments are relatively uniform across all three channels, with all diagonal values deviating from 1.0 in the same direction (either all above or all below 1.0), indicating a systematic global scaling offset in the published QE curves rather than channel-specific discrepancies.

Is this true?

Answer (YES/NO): NO